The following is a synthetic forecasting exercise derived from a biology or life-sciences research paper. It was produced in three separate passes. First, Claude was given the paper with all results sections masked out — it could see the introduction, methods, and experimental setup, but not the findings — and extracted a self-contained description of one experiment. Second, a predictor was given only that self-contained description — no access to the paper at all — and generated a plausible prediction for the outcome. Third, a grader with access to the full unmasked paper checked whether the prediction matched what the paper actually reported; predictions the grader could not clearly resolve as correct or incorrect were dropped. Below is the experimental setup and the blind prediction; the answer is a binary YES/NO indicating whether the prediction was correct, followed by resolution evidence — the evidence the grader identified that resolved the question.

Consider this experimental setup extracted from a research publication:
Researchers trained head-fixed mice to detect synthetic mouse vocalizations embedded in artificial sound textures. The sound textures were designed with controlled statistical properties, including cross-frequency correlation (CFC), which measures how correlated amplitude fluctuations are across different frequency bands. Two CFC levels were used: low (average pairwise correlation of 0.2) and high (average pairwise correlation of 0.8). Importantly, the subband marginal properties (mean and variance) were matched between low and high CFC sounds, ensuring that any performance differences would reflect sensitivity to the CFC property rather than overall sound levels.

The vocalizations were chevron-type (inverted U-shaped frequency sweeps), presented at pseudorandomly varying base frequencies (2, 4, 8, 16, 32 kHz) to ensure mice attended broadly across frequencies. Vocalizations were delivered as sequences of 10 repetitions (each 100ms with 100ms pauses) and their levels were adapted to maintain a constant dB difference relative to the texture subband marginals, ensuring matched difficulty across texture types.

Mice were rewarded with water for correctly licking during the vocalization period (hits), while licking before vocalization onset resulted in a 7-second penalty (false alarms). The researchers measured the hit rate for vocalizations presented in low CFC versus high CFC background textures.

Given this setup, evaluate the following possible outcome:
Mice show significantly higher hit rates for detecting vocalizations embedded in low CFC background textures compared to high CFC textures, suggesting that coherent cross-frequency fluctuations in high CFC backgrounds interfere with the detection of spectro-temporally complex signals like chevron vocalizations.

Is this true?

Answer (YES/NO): NO